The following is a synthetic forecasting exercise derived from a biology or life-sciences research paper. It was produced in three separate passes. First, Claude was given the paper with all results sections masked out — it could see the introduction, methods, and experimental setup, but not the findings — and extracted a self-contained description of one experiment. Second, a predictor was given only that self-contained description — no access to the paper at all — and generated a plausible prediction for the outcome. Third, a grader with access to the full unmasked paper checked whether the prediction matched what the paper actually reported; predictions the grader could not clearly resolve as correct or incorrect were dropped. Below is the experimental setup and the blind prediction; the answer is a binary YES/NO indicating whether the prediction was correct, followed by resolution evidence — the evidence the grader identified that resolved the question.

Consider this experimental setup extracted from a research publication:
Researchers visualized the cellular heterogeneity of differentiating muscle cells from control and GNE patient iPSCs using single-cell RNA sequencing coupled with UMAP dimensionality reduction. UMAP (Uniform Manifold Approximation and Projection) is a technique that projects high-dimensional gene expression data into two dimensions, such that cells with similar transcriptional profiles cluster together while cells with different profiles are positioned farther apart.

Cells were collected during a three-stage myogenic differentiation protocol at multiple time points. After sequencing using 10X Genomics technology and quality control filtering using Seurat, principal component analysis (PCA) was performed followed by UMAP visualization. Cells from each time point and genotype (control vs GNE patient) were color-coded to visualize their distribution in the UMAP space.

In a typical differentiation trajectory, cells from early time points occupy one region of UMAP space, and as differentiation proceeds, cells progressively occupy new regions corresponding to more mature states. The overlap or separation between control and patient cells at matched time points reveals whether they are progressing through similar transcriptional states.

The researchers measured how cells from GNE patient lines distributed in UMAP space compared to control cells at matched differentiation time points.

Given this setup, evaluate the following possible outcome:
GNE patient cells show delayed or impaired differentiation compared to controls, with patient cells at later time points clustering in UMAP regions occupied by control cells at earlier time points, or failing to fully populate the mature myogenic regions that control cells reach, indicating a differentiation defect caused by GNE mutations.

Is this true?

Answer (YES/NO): YES